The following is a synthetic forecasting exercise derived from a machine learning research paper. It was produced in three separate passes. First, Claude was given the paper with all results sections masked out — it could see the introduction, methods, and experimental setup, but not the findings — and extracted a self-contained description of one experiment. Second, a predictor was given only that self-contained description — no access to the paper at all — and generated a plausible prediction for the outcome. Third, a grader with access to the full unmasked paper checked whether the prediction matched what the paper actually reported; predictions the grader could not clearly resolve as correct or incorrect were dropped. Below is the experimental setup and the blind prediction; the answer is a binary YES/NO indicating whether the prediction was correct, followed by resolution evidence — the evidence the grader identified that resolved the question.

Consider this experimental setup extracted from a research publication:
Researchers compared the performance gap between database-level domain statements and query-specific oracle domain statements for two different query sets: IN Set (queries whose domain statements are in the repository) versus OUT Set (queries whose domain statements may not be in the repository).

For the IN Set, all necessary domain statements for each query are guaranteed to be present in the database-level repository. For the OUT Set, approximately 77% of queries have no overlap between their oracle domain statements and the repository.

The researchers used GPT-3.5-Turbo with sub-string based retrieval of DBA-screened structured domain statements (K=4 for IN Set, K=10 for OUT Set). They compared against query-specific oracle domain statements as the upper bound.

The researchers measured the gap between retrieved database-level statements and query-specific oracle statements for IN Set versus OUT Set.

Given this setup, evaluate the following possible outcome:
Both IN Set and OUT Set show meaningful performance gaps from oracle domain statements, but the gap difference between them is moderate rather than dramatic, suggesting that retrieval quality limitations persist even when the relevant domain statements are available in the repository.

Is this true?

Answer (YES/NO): NO